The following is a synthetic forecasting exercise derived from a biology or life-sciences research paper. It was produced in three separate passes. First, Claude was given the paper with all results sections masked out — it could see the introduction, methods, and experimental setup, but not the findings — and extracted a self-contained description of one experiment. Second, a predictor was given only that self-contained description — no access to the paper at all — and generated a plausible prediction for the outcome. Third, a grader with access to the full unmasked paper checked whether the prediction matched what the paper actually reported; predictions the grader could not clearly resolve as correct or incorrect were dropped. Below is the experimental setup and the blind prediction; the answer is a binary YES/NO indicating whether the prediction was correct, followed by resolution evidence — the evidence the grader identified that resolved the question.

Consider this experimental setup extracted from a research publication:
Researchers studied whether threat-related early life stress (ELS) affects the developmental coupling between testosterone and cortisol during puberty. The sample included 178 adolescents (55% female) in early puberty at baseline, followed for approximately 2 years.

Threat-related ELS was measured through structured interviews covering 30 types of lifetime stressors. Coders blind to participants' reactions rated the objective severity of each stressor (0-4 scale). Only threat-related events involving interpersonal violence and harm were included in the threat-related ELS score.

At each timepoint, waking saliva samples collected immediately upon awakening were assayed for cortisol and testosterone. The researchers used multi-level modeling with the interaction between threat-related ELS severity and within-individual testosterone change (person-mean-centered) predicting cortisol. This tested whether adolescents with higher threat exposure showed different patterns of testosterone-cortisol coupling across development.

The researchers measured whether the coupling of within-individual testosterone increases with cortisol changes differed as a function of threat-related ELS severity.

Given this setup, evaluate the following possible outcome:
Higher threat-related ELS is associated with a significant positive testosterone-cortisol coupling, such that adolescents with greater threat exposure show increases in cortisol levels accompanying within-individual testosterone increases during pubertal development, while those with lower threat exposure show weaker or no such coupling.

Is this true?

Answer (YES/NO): NO